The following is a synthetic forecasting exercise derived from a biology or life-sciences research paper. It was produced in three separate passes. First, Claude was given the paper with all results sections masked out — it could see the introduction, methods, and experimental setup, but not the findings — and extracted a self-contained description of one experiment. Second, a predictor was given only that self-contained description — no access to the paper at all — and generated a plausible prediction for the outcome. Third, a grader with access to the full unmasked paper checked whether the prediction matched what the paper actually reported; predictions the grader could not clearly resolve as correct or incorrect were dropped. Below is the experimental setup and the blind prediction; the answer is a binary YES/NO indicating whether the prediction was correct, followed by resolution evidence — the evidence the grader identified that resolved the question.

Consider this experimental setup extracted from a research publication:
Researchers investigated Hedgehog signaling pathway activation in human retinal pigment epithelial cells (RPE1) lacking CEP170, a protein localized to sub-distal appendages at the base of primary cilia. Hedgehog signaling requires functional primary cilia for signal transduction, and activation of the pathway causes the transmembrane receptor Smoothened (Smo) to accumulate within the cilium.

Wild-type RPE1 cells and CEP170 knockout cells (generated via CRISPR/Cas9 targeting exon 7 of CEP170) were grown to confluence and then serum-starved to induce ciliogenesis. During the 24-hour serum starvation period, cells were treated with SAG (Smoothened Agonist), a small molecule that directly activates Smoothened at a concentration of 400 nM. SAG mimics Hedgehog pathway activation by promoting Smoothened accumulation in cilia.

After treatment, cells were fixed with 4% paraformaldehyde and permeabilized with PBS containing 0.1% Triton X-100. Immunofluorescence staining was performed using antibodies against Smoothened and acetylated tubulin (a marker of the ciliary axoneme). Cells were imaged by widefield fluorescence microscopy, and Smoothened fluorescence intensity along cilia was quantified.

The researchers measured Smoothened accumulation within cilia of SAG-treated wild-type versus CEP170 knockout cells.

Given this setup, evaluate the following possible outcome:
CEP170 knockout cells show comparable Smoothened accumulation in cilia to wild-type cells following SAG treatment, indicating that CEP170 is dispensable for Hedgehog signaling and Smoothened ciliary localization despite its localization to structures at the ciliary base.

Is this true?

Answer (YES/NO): NO